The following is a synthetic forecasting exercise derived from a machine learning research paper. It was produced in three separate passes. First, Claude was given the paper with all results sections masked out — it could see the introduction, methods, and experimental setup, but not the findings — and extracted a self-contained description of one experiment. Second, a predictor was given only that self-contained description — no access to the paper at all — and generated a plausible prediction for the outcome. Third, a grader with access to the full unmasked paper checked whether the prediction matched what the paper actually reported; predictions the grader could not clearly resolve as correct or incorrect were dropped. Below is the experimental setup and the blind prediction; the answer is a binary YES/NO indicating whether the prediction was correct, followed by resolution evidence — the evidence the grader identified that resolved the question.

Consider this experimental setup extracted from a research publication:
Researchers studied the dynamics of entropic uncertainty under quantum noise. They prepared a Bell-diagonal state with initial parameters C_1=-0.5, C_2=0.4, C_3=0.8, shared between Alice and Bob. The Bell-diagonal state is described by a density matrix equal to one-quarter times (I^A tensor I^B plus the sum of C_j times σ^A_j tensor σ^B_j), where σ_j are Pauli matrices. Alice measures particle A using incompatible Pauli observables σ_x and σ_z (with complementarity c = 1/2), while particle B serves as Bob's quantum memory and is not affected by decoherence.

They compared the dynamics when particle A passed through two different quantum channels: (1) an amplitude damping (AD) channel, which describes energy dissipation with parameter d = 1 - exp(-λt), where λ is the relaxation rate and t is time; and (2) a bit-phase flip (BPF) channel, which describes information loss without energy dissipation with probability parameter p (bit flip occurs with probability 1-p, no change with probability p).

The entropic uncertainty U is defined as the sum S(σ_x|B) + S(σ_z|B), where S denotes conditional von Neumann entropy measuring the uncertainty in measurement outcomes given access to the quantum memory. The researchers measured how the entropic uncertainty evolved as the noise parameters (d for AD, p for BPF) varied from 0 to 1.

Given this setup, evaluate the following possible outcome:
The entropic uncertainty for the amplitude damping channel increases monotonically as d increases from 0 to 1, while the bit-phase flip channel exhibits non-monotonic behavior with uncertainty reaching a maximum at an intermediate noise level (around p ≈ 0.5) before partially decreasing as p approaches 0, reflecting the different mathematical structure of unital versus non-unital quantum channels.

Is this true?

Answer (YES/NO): NO